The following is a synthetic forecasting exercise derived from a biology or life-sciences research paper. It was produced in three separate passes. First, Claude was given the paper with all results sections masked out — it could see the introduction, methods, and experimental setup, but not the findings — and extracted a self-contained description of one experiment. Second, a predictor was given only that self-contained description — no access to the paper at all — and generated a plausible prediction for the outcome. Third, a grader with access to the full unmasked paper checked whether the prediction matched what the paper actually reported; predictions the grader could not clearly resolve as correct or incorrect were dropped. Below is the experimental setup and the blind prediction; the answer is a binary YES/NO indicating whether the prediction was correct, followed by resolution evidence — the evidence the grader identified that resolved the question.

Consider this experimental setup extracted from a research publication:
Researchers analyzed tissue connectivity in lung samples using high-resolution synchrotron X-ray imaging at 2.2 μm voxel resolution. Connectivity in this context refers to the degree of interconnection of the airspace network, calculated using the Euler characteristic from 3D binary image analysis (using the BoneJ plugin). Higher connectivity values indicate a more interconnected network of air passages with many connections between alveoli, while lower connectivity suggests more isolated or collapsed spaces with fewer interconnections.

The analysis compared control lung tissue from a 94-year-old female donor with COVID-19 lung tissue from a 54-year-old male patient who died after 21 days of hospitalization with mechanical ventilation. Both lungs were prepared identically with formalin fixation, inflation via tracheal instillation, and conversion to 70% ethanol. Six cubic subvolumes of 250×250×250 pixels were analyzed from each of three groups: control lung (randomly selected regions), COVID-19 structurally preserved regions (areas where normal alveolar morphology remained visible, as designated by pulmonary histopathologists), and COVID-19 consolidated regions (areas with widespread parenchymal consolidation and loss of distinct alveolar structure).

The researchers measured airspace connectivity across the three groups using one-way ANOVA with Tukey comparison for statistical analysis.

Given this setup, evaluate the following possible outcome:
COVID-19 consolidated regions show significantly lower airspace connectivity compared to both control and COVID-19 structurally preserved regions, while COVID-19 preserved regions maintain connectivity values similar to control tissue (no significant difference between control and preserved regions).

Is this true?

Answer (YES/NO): NO